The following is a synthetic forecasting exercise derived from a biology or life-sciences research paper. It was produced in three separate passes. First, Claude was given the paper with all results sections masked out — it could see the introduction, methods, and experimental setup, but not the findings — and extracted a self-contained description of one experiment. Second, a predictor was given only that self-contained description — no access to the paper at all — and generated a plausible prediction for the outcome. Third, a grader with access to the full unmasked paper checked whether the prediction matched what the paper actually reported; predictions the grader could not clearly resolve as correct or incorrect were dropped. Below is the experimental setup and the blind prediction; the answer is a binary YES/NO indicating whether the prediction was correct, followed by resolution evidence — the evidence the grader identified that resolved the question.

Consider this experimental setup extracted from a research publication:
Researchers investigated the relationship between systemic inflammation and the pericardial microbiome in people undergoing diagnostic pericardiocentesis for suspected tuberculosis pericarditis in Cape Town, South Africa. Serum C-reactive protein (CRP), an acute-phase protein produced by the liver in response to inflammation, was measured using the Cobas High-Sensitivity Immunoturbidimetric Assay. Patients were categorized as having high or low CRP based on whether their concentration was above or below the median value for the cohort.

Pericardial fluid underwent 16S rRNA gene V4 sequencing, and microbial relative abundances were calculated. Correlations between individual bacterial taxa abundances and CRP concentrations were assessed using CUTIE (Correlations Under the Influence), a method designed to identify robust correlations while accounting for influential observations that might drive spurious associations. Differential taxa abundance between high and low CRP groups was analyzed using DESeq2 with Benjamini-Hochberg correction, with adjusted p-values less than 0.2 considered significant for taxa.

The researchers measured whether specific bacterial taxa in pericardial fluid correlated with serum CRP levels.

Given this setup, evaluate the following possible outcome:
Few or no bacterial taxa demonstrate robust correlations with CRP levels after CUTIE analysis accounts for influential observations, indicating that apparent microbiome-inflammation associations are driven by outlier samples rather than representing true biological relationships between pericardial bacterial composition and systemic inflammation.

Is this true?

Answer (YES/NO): NO